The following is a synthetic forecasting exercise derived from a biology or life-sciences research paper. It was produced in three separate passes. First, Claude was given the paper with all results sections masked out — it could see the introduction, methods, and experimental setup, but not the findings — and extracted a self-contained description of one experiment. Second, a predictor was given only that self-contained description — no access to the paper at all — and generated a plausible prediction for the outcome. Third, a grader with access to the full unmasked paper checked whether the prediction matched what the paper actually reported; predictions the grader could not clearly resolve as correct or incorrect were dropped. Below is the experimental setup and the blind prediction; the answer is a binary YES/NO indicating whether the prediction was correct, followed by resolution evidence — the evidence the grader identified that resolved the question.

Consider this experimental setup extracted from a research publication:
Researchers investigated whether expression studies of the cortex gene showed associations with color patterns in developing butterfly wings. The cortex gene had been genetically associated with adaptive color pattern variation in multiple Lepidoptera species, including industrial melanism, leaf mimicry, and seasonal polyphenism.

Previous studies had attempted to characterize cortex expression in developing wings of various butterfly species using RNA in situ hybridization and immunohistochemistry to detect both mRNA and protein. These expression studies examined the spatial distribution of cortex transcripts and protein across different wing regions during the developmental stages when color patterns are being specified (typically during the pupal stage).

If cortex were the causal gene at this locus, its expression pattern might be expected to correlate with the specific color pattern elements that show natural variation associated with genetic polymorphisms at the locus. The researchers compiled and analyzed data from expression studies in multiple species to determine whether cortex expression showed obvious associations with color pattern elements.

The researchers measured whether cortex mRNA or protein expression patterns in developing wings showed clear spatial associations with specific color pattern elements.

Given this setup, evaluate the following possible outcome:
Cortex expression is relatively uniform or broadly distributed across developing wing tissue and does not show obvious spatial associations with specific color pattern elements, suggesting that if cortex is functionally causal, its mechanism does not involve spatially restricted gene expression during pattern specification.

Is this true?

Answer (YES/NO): NO